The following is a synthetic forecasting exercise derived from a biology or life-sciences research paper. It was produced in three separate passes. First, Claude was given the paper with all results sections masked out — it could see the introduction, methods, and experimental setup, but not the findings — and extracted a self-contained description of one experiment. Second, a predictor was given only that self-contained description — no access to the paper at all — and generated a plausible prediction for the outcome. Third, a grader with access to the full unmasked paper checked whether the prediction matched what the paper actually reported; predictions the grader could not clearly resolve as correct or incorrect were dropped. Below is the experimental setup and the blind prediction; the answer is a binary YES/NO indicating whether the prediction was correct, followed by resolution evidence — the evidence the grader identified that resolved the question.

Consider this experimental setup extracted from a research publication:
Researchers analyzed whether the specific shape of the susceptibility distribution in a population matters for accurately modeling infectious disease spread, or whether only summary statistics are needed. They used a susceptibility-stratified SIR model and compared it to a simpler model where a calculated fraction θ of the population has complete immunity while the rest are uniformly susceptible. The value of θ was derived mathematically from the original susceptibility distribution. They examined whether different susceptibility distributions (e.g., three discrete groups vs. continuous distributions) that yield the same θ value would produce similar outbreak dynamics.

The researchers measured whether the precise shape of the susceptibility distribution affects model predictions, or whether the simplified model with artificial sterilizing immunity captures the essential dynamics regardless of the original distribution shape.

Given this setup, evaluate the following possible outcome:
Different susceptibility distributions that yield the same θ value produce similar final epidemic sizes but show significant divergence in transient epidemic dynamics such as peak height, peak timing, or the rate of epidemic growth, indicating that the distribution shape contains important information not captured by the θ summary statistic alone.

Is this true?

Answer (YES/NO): NO